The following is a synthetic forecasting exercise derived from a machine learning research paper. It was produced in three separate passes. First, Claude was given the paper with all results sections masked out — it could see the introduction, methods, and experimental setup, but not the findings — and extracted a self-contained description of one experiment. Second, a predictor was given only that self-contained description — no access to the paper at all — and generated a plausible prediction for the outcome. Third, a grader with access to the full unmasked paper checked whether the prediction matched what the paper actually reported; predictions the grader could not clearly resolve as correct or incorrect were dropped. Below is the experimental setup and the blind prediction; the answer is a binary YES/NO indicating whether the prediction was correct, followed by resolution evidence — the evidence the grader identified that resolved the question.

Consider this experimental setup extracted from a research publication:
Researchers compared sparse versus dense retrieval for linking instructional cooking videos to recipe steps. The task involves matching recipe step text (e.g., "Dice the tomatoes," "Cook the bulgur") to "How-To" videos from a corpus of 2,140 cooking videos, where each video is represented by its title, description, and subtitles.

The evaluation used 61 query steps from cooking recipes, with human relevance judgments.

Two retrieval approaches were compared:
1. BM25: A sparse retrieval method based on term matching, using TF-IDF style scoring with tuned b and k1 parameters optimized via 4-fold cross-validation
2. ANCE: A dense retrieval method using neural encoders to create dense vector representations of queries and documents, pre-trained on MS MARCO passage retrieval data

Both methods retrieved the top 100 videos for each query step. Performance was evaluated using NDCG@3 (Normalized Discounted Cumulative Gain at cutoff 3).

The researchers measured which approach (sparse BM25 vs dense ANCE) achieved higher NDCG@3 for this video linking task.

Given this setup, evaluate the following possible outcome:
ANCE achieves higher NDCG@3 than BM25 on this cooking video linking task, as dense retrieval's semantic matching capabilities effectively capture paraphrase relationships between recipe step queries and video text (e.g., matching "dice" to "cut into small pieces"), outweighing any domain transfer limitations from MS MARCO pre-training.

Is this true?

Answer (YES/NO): YES